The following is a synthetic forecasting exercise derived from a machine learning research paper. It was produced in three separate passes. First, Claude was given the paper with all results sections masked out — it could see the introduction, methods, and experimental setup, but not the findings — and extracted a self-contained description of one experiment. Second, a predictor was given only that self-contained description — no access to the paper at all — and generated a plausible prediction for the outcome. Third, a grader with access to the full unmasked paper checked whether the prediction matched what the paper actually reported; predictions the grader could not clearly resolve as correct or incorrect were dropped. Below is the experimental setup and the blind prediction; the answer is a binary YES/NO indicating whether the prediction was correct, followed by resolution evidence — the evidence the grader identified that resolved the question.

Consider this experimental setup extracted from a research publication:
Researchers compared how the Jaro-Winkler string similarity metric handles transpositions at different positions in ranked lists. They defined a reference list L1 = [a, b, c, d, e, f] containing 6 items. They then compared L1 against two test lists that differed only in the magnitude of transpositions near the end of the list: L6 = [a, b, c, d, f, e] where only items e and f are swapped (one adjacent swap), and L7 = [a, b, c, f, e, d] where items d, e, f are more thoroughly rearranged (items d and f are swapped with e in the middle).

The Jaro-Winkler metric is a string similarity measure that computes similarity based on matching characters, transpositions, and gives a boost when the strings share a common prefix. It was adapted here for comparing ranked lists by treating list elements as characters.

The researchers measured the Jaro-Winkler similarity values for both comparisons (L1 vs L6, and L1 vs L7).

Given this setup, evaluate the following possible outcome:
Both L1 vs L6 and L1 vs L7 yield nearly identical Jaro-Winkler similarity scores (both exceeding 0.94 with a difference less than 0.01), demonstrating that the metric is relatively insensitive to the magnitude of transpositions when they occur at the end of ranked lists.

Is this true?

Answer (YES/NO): YES